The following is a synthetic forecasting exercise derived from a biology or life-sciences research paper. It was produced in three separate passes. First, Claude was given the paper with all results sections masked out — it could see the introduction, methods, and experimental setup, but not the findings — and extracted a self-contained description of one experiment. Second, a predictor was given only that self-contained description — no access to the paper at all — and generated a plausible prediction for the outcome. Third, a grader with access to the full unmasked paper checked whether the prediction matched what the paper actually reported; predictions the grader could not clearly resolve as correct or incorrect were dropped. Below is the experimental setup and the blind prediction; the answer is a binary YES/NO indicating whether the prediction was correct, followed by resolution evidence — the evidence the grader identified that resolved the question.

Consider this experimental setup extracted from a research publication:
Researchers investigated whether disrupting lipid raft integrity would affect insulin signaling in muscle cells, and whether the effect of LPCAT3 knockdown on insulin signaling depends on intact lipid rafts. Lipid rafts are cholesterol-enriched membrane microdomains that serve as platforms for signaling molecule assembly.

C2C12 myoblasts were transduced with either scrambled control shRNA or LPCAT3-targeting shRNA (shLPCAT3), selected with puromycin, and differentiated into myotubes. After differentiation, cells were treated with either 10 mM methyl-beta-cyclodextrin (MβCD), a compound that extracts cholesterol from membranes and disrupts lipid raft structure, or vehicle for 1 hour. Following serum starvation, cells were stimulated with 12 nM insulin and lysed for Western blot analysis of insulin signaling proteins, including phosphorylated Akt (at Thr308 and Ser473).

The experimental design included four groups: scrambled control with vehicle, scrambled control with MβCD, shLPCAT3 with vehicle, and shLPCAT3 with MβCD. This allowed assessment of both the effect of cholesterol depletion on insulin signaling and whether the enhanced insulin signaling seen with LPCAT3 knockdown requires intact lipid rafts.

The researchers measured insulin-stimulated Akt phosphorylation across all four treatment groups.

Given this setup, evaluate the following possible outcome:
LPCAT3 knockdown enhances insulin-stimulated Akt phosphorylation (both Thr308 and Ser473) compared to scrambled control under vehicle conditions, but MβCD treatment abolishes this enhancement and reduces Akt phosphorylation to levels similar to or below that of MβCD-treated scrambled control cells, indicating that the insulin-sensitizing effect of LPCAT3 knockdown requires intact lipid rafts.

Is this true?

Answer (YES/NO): YES